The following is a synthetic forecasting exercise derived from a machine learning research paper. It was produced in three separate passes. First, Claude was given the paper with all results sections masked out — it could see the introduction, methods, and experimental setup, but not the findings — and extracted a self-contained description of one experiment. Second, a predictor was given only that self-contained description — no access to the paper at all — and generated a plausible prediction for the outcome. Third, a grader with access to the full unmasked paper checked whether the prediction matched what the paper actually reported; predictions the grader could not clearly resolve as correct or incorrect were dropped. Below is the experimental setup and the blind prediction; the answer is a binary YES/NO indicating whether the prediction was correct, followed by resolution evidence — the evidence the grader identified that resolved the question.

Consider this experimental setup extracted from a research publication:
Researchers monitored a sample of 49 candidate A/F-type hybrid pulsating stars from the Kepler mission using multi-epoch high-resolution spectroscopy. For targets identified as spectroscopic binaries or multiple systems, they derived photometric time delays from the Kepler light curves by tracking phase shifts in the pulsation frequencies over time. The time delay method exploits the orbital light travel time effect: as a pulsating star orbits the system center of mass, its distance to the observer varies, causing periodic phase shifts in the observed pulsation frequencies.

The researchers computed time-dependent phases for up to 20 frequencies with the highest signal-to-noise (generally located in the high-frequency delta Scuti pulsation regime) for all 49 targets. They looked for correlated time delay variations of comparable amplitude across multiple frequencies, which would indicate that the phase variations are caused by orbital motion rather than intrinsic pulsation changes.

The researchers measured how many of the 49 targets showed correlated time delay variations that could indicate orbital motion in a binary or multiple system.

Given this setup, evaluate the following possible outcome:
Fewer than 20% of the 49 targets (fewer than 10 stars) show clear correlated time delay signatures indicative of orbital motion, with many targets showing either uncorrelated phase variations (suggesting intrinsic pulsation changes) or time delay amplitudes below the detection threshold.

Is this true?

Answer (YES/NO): YES